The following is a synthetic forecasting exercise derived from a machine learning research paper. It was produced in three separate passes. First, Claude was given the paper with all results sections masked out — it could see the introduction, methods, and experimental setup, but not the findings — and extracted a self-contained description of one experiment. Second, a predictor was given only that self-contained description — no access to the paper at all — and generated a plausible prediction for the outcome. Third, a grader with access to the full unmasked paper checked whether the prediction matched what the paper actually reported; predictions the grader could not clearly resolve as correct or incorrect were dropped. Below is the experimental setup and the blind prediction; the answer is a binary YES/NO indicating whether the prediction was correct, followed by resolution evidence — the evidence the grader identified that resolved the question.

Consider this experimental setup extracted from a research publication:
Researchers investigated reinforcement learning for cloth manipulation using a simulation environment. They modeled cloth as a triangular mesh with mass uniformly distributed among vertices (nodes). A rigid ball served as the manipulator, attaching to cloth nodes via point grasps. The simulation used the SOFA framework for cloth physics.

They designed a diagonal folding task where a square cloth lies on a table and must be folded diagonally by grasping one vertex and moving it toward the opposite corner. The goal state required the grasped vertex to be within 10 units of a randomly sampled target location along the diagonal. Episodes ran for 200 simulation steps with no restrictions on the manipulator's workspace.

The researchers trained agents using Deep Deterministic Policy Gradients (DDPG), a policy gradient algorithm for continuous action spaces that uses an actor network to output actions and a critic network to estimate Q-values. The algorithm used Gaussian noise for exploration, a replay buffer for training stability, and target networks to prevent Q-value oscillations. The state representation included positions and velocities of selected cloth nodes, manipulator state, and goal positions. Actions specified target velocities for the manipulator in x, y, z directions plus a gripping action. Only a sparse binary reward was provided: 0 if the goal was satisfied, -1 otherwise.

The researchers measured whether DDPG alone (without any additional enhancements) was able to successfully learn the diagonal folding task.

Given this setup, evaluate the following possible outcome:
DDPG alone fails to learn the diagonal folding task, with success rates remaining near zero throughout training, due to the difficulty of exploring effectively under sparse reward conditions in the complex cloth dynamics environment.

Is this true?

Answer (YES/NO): YES